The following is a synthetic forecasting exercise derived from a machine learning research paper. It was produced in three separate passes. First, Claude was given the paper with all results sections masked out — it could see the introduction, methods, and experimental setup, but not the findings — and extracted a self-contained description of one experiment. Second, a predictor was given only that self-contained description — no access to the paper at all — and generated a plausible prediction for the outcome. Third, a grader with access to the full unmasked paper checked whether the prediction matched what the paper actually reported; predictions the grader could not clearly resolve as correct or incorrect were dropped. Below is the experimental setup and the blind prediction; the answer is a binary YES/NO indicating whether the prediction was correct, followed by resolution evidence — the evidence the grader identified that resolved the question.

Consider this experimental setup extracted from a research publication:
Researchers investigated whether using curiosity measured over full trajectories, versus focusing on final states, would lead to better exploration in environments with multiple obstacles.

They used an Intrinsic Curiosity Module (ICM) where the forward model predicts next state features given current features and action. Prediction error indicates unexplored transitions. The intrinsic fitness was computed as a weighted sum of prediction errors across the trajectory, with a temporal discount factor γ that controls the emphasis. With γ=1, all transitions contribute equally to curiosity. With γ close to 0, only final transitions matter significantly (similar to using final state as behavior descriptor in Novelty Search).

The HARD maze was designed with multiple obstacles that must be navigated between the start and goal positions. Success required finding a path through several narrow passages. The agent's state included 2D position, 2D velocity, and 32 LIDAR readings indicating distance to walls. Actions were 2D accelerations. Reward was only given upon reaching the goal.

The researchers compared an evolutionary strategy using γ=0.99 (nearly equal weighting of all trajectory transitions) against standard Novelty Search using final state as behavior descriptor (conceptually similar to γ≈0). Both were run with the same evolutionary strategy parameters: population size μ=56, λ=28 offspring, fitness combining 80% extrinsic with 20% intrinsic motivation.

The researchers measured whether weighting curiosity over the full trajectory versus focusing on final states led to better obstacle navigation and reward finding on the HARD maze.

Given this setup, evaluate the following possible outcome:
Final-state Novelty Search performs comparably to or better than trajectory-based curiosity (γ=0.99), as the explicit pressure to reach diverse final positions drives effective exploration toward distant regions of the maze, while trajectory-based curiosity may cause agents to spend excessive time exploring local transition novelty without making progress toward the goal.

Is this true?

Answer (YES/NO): NO